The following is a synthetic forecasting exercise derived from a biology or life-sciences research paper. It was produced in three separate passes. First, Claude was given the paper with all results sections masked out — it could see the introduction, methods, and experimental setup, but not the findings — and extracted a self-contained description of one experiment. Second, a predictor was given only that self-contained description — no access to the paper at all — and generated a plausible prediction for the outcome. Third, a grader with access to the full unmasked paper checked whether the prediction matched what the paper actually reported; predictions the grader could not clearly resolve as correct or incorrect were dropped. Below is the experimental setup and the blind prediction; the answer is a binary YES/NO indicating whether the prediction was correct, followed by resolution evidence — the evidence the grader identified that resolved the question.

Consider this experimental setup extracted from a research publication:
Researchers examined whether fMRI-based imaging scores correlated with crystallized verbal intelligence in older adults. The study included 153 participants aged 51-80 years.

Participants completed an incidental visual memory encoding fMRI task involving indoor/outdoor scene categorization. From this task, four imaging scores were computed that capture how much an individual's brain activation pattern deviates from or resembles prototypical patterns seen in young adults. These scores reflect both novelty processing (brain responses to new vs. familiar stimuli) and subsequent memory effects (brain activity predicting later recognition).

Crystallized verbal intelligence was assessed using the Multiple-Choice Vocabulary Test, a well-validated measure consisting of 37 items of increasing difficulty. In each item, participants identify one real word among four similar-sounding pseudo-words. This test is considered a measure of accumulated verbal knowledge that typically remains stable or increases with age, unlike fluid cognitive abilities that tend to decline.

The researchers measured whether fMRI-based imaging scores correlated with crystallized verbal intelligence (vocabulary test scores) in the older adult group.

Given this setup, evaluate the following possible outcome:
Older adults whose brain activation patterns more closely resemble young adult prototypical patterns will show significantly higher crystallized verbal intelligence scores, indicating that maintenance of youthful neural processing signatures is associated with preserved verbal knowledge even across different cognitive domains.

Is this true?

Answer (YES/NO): NO